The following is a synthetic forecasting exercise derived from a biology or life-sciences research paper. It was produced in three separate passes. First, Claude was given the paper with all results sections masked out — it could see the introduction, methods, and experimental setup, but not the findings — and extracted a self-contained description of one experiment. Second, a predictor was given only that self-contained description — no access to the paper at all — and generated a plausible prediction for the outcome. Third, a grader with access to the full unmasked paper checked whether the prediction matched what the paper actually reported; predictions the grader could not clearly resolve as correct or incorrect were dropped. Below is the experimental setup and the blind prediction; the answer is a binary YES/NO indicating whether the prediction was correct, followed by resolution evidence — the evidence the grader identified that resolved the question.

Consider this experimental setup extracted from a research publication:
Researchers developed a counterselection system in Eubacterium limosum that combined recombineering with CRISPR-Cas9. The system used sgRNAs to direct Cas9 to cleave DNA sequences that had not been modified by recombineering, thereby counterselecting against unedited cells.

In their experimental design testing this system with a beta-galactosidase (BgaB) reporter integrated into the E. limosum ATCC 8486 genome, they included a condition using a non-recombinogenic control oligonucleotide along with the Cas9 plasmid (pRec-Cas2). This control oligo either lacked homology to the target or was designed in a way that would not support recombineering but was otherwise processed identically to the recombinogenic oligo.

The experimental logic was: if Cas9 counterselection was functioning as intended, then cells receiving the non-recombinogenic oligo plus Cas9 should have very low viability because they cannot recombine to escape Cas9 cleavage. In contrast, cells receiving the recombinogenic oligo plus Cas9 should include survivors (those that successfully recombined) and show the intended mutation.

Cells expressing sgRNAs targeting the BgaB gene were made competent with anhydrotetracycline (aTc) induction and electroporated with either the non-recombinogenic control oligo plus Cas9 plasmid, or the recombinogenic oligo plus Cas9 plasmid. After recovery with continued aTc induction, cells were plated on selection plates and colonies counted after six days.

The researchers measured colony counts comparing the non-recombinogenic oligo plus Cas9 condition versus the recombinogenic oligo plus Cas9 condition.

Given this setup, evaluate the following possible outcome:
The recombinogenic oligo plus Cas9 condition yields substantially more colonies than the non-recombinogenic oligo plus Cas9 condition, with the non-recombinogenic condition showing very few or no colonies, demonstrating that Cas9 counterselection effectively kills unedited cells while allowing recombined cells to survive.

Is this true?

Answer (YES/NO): YES